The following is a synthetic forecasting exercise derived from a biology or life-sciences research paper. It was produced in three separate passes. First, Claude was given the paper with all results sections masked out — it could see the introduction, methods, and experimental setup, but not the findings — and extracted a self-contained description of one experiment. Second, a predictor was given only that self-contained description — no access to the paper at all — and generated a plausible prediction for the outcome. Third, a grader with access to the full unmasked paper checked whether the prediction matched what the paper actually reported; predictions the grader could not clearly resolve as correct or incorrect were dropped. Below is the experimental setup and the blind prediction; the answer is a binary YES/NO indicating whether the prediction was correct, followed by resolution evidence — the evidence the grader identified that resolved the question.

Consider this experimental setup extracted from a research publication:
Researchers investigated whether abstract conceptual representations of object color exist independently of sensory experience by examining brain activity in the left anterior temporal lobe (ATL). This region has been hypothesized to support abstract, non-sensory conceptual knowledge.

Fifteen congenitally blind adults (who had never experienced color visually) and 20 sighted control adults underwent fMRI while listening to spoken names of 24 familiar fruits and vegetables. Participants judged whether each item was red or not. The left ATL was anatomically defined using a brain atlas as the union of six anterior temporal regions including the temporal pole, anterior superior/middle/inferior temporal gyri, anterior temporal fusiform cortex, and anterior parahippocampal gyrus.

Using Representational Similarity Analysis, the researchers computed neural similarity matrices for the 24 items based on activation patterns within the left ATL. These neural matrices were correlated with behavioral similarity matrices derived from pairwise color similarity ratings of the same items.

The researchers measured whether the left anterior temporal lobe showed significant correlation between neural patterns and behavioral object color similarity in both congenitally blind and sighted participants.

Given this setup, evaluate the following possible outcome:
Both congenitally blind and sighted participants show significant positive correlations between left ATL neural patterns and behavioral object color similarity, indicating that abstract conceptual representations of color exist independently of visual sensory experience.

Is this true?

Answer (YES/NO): YES